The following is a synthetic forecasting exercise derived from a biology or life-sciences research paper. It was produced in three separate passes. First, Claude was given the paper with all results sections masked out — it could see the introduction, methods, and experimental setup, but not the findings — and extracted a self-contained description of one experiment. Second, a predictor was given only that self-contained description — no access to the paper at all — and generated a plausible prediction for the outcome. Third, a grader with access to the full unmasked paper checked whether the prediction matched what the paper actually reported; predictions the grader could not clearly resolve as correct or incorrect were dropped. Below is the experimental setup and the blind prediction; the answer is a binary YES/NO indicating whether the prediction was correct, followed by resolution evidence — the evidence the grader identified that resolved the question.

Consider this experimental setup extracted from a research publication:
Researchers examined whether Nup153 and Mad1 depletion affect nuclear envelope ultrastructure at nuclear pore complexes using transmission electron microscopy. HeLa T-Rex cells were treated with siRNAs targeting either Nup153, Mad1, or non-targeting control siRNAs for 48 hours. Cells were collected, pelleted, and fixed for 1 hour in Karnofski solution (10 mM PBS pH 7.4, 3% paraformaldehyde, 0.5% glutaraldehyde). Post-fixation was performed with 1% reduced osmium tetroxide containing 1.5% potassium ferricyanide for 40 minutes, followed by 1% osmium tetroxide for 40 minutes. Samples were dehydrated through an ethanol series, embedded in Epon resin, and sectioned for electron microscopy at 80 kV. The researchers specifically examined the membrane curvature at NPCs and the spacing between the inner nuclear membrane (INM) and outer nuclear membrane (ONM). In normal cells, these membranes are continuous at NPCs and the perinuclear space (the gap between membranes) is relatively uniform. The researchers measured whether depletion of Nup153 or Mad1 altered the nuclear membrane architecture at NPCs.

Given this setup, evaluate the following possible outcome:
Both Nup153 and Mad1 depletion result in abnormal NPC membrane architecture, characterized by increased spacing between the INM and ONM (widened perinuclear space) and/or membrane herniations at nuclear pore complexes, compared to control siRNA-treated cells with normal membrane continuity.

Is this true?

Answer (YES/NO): YES